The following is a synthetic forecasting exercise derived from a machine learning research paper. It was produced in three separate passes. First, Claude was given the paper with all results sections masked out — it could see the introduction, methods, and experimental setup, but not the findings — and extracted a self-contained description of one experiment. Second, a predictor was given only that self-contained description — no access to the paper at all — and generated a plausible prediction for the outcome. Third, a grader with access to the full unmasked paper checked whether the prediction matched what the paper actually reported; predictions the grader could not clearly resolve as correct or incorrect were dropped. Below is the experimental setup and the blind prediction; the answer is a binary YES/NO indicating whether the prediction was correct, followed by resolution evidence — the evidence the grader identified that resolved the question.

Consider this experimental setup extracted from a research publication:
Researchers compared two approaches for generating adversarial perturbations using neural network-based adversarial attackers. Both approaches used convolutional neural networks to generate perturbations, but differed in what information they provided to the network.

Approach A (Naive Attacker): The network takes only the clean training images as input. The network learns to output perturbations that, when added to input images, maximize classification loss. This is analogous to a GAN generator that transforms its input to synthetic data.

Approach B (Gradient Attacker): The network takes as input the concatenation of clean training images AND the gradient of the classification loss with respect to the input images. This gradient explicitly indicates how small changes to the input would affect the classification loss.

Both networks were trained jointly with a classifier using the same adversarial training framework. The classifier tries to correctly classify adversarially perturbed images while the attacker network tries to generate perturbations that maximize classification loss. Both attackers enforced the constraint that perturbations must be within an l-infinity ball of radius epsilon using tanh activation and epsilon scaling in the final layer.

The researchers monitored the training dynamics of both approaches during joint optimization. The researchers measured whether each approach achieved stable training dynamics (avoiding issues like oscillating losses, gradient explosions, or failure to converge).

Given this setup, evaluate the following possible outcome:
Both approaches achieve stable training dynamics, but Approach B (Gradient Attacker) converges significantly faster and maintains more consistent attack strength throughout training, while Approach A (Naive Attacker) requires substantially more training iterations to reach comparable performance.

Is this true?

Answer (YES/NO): NO